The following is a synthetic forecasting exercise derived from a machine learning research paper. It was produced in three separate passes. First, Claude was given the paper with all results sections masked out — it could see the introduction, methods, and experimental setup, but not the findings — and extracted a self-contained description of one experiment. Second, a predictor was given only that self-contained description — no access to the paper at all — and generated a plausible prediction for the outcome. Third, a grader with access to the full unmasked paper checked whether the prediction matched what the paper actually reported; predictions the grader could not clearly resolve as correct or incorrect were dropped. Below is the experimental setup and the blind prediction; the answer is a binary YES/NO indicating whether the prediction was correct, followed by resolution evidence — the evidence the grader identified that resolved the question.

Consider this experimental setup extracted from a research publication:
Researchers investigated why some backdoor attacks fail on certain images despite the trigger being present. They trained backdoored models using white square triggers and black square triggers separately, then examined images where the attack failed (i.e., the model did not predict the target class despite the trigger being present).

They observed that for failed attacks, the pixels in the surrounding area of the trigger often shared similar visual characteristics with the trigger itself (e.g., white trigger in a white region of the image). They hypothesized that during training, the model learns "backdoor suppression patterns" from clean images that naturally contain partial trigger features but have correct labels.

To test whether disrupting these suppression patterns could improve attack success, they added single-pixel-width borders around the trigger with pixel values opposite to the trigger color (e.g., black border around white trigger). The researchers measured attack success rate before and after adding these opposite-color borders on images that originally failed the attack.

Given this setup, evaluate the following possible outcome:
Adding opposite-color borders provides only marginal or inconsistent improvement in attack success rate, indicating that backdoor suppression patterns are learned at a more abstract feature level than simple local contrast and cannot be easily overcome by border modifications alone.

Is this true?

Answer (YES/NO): NO